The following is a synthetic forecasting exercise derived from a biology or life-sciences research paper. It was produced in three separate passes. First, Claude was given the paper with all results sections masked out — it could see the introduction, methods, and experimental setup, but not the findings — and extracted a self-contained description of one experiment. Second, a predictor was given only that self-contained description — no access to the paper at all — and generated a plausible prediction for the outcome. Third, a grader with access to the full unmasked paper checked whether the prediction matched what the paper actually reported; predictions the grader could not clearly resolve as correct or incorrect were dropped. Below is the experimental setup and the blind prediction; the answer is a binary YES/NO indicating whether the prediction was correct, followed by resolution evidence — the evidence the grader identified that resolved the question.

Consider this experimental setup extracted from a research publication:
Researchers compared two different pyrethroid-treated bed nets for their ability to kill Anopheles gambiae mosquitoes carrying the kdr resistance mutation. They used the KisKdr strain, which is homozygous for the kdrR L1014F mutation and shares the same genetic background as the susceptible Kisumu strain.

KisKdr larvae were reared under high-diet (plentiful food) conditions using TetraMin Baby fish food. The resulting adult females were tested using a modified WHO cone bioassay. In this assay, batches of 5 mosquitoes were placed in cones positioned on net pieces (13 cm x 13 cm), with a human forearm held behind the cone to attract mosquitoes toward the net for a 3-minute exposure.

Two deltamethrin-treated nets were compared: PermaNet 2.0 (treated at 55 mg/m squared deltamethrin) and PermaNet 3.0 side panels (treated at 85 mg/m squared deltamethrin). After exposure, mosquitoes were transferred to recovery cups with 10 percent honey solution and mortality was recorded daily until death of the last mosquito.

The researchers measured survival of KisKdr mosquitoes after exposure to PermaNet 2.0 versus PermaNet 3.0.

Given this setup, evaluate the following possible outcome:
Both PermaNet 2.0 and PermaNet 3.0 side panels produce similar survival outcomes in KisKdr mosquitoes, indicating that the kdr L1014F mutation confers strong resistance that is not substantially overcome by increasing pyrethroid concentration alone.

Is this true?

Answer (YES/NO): NO